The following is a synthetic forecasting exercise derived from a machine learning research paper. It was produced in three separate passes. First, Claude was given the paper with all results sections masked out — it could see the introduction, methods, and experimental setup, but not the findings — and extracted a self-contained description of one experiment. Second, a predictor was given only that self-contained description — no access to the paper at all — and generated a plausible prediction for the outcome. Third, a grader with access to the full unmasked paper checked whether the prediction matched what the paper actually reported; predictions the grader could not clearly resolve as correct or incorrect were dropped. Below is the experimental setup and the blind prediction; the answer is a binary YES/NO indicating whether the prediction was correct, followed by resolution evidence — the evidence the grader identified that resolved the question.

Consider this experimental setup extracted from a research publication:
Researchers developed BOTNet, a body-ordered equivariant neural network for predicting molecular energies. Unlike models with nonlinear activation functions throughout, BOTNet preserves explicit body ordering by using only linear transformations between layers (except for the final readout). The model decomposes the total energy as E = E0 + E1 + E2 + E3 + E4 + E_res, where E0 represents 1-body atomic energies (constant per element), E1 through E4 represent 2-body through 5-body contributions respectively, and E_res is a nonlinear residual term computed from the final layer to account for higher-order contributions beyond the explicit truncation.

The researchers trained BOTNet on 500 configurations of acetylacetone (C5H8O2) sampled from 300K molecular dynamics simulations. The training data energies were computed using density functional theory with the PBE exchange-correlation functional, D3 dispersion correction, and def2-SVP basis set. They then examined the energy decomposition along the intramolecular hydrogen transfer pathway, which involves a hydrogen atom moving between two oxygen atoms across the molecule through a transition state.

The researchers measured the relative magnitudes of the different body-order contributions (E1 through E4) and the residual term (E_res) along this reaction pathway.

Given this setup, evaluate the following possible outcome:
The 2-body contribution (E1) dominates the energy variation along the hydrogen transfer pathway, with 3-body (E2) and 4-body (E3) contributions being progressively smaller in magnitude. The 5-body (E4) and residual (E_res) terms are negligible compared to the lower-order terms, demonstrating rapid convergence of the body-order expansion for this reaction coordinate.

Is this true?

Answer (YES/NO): NO